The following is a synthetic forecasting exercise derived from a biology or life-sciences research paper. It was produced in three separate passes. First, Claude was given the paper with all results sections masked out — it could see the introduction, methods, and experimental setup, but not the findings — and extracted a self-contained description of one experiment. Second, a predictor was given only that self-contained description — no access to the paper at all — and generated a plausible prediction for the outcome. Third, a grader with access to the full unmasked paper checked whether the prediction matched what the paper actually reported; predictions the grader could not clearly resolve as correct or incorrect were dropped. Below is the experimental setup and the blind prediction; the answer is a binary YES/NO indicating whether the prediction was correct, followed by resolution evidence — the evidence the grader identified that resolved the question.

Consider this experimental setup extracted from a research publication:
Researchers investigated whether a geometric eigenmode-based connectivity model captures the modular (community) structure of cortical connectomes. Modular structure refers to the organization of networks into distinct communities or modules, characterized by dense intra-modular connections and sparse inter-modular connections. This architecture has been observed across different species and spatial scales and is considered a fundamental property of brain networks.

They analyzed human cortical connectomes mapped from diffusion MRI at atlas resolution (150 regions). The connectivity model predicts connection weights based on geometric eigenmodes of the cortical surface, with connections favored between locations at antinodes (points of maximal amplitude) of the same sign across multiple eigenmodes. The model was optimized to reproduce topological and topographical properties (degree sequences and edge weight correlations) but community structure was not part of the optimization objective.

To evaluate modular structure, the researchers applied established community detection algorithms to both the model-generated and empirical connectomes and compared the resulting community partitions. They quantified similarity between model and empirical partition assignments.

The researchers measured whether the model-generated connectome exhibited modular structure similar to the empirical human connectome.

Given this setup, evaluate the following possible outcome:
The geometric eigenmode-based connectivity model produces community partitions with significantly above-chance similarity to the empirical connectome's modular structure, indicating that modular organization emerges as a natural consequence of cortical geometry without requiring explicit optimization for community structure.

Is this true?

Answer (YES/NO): YES